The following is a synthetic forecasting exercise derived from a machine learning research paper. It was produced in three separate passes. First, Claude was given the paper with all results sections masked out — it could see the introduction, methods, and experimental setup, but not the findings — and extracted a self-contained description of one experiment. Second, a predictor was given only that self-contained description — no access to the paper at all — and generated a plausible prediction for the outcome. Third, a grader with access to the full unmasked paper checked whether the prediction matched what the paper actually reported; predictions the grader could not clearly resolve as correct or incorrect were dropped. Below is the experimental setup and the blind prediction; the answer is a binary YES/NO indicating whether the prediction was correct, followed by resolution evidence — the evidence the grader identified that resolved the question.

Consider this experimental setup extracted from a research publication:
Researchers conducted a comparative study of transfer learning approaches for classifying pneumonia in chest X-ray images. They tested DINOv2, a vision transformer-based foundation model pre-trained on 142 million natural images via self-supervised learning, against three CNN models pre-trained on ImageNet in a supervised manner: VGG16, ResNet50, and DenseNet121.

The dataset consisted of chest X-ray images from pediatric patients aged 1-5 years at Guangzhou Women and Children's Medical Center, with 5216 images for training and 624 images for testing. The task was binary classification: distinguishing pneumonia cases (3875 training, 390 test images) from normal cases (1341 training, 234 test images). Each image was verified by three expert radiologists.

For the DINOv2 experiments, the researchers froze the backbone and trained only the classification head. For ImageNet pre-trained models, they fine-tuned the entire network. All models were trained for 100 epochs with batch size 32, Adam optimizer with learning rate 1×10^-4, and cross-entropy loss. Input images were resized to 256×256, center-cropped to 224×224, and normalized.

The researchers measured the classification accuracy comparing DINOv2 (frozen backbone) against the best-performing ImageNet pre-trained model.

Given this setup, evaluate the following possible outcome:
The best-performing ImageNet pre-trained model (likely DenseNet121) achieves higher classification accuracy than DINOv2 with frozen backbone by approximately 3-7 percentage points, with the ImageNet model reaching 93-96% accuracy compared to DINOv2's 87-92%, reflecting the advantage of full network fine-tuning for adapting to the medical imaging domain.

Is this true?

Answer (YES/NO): NO